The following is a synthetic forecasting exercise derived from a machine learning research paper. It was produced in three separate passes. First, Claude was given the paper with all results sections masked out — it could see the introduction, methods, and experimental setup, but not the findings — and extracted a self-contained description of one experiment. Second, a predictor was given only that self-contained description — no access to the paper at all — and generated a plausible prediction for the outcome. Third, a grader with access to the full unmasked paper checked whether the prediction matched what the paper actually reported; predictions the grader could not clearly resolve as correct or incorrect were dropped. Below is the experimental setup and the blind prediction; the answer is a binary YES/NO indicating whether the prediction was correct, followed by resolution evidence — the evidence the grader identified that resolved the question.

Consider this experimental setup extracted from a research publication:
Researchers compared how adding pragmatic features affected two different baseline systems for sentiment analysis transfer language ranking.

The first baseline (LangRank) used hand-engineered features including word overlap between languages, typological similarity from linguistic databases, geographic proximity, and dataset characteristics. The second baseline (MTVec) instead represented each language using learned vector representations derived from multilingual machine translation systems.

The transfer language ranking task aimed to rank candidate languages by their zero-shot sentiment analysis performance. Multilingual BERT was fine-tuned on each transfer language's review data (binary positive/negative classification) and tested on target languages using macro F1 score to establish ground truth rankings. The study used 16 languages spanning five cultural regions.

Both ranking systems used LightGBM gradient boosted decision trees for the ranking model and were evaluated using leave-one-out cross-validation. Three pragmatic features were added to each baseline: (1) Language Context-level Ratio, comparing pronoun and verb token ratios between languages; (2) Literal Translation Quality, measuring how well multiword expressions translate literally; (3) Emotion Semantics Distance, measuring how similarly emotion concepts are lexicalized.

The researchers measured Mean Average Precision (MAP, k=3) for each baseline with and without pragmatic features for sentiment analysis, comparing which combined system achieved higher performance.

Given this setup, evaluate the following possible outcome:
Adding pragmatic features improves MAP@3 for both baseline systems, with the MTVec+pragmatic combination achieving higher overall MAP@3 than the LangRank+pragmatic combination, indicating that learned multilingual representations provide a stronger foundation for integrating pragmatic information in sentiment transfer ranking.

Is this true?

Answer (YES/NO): NO